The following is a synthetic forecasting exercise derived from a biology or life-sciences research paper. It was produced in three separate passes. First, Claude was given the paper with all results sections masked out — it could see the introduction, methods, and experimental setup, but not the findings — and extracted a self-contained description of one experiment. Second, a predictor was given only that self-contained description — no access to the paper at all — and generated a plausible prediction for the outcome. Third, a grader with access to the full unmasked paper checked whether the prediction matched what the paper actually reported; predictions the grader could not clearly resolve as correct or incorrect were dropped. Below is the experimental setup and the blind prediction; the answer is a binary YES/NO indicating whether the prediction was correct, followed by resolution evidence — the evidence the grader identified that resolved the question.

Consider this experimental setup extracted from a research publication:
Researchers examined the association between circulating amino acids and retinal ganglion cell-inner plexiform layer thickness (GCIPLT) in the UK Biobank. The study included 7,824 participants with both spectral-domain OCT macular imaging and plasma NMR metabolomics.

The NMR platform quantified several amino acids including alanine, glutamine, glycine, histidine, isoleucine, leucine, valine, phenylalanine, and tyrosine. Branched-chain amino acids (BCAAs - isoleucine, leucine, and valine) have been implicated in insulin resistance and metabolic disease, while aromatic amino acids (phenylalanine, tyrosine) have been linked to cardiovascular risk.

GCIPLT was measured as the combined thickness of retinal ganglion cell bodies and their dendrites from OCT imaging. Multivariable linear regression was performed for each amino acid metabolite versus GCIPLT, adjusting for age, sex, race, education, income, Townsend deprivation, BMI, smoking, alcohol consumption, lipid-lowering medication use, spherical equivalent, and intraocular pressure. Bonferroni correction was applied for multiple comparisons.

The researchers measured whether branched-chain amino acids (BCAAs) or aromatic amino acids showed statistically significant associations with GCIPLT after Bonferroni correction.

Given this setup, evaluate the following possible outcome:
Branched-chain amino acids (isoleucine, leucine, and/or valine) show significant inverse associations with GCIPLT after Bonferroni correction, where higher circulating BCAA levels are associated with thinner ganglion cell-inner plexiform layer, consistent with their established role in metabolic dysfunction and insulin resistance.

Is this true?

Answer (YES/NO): NO